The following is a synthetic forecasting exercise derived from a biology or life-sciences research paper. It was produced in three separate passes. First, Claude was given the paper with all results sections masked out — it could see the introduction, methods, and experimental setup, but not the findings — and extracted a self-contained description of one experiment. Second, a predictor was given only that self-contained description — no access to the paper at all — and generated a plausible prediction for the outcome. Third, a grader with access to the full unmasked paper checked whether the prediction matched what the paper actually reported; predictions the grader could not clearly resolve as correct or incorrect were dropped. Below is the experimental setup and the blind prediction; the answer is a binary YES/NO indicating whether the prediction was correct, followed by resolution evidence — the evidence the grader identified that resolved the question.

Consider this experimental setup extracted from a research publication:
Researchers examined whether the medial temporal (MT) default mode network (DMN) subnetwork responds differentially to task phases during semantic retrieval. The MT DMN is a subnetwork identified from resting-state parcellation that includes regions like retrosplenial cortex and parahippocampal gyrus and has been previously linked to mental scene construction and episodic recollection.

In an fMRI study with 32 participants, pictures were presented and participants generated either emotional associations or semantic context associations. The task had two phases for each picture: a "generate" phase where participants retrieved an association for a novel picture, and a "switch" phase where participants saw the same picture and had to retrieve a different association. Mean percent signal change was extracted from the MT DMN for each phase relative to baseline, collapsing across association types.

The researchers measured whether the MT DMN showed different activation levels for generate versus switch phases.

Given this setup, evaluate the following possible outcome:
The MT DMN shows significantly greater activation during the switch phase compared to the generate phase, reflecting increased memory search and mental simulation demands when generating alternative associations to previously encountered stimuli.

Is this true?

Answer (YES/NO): NO